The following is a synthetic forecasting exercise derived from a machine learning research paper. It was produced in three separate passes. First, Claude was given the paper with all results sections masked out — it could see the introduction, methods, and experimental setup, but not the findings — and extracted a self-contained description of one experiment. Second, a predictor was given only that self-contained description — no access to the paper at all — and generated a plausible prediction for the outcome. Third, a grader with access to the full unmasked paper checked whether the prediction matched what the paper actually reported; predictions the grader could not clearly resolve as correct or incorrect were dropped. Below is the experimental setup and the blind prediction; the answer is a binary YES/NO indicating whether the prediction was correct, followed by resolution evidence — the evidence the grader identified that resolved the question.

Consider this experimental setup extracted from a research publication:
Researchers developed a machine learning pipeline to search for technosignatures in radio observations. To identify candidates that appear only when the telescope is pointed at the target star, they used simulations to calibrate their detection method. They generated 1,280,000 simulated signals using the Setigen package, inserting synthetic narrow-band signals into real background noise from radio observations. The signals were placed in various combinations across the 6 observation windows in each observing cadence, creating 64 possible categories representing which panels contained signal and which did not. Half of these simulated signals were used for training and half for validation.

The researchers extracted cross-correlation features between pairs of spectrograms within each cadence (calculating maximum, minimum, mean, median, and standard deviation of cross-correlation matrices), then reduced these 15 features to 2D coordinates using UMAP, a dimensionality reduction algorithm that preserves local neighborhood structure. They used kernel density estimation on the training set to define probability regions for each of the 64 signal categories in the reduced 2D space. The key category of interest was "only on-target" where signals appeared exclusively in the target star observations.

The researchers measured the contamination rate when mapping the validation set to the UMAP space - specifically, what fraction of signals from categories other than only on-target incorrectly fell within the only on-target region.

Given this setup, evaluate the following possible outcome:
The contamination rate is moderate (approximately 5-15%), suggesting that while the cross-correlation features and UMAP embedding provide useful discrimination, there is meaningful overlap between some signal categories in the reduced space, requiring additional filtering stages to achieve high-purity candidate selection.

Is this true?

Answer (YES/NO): NO